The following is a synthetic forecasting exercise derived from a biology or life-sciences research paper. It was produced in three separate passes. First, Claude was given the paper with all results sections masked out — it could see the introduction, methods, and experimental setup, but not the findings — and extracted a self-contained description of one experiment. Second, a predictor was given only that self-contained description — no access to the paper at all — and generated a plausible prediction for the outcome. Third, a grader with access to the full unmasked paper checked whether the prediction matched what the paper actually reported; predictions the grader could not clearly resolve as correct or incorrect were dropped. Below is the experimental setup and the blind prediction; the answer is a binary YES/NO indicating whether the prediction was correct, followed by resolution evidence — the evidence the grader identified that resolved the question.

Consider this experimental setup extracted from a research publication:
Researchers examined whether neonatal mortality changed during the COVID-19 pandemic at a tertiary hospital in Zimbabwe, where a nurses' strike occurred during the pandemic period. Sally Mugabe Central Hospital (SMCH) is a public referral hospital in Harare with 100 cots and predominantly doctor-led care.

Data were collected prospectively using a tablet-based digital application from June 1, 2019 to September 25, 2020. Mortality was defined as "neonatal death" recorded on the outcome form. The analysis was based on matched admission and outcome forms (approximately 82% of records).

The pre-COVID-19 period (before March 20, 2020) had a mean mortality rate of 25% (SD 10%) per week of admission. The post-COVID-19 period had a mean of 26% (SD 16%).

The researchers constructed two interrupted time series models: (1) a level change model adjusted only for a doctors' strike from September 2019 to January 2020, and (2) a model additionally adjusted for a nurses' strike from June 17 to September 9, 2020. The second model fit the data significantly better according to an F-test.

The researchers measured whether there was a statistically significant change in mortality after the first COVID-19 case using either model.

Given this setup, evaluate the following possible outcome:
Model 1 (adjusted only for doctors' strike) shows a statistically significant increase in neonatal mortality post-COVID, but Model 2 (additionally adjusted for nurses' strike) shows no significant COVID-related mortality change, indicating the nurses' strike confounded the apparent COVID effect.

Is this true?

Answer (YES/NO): NO